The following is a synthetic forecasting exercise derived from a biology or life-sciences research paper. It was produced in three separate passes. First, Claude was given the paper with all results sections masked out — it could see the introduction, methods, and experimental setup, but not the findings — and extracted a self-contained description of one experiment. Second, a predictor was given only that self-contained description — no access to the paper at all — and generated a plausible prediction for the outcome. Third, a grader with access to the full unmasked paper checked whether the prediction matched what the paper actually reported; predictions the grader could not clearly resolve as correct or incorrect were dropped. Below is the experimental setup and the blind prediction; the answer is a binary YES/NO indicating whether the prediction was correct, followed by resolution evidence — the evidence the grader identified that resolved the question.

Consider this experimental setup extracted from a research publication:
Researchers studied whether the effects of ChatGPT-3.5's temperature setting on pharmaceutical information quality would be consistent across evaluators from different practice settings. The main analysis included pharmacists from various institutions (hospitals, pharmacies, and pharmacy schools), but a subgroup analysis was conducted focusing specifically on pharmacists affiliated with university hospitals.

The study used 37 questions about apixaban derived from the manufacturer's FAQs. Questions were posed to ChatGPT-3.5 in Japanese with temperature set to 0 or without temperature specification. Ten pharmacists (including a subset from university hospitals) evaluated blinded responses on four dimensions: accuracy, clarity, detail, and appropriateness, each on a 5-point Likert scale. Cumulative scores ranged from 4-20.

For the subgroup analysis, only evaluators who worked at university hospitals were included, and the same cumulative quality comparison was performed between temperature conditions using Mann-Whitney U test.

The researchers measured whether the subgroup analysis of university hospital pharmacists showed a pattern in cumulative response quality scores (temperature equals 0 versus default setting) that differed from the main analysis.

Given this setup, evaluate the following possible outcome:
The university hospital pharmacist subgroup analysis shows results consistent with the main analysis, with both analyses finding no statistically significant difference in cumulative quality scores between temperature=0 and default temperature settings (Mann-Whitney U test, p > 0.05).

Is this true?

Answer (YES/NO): YES